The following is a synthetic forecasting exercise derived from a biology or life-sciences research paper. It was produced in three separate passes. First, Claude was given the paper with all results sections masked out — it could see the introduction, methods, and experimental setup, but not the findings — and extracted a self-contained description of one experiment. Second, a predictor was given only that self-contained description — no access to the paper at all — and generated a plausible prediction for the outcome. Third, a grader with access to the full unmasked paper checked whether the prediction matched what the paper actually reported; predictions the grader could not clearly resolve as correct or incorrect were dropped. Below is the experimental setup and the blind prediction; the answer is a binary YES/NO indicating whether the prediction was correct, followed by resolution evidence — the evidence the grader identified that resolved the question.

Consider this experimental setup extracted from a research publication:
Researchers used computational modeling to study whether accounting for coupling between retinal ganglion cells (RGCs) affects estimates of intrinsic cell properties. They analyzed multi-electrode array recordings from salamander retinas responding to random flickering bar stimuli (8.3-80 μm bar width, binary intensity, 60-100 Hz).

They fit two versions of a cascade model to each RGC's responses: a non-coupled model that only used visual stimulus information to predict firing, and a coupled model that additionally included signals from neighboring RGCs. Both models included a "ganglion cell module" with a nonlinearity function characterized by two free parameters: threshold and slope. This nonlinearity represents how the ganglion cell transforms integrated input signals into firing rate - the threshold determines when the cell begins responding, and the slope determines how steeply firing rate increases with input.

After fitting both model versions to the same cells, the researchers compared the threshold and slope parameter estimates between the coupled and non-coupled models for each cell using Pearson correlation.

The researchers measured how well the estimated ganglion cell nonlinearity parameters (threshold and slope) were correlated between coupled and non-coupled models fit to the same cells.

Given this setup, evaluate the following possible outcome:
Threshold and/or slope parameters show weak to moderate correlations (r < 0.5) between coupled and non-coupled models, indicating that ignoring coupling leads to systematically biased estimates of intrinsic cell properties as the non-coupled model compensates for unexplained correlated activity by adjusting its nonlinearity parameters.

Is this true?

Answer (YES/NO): NO